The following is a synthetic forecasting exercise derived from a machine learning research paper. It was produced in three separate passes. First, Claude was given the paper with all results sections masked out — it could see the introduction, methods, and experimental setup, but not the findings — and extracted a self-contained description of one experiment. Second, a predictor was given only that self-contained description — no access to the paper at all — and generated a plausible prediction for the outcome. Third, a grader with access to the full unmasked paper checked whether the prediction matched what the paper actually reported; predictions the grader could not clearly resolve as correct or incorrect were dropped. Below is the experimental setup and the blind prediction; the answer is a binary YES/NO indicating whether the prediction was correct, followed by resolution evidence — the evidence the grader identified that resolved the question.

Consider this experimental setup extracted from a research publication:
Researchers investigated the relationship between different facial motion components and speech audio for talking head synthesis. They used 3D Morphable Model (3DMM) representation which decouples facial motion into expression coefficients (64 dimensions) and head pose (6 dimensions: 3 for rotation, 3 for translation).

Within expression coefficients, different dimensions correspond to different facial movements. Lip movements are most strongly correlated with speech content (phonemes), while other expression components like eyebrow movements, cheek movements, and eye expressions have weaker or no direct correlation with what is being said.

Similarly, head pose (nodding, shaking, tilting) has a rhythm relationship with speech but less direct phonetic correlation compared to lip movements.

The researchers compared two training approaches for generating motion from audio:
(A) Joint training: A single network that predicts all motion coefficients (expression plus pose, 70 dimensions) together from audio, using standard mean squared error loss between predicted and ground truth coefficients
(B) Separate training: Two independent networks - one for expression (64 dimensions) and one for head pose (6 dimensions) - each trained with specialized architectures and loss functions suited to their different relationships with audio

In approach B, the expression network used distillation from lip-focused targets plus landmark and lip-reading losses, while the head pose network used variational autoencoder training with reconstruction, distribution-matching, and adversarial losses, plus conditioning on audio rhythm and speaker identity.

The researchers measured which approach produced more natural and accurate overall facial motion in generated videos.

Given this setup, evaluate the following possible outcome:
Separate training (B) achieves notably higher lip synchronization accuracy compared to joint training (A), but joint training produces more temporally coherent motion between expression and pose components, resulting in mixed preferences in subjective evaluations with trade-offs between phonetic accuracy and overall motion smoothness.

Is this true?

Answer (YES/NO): NO